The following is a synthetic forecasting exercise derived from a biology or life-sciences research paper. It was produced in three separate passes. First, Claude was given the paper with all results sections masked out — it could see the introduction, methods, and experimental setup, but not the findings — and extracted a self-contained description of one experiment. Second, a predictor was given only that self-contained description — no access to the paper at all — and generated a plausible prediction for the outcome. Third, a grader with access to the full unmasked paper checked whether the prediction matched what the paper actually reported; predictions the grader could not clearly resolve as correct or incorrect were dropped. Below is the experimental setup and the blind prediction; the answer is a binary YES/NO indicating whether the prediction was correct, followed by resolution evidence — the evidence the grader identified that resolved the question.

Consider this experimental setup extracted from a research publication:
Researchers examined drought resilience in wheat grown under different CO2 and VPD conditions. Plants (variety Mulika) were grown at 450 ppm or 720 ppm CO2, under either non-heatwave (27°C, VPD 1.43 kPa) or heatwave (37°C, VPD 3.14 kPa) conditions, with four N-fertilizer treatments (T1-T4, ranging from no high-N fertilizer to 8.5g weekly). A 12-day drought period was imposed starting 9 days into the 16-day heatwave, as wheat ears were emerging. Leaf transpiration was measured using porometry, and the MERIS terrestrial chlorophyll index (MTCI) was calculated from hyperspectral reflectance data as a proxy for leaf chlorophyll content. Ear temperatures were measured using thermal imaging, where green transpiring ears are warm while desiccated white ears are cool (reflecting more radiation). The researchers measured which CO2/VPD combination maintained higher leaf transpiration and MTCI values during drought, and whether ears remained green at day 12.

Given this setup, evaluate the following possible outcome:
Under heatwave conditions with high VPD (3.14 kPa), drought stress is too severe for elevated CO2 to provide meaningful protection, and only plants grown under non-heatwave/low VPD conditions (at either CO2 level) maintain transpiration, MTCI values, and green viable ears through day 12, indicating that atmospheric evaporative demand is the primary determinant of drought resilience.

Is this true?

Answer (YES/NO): NO